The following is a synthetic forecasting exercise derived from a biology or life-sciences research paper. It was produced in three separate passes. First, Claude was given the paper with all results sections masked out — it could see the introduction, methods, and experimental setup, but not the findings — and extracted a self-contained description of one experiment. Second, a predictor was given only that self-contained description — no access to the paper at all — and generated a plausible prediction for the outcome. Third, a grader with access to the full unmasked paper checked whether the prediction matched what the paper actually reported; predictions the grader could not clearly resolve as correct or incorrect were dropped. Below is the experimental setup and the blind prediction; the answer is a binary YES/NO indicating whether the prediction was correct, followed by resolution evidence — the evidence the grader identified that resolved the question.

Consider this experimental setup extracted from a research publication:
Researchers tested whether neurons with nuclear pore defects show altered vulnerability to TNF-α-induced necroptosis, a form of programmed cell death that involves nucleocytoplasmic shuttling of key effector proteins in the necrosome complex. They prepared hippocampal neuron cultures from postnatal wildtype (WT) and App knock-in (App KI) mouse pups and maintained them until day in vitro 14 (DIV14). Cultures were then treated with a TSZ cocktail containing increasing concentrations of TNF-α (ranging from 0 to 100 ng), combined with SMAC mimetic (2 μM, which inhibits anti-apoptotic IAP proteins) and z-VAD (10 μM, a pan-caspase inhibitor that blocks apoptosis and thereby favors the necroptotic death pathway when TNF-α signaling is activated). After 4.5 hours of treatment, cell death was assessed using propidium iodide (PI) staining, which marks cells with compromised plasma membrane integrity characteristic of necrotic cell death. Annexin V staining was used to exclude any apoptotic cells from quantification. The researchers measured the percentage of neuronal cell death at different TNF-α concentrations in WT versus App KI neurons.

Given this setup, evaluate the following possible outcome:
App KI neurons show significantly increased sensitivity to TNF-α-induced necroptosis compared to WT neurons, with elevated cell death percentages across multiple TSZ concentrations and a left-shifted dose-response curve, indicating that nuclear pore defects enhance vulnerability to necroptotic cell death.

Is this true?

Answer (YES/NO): YES